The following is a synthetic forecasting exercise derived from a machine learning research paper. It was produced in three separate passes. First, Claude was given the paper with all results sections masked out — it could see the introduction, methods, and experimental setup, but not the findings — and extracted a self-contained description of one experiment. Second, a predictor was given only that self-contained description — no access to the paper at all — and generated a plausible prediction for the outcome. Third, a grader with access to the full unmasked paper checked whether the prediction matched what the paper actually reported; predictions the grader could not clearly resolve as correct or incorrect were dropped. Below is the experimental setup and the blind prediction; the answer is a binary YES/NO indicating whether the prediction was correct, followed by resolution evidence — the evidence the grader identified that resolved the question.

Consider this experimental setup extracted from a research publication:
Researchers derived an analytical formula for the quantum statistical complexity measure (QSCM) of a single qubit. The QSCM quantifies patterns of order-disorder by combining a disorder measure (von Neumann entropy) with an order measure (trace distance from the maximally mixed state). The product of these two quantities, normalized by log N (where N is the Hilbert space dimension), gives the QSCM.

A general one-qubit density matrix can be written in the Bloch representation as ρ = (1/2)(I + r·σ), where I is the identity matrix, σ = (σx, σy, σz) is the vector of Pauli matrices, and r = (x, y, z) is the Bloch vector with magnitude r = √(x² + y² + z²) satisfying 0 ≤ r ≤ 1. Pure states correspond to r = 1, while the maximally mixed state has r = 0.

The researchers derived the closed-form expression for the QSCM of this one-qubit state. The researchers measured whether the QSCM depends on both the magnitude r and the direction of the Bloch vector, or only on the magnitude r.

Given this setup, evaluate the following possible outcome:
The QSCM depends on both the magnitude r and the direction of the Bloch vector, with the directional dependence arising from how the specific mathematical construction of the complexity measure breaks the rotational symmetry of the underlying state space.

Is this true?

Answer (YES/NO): NO